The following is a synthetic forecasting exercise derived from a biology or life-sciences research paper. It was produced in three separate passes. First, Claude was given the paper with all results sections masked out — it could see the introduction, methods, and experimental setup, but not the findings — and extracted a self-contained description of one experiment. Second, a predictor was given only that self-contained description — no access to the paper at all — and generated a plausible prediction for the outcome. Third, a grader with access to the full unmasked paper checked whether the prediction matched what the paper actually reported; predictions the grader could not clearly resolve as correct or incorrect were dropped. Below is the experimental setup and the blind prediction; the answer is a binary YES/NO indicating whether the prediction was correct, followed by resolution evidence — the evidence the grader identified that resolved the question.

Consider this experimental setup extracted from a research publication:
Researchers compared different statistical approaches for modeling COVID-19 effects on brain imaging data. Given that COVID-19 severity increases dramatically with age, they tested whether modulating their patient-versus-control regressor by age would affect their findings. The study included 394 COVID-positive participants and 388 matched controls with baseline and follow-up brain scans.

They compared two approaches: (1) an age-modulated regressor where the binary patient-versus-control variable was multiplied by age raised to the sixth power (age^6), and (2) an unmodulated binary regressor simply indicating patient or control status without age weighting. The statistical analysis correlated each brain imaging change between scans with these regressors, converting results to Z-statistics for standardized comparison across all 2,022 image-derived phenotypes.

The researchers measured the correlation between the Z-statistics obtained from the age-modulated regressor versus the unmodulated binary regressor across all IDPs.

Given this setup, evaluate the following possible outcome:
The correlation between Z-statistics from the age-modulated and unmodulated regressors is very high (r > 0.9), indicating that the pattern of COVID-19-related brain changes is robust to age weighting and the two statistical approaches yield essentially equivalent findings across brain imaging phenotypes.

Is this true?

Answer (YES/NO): NO